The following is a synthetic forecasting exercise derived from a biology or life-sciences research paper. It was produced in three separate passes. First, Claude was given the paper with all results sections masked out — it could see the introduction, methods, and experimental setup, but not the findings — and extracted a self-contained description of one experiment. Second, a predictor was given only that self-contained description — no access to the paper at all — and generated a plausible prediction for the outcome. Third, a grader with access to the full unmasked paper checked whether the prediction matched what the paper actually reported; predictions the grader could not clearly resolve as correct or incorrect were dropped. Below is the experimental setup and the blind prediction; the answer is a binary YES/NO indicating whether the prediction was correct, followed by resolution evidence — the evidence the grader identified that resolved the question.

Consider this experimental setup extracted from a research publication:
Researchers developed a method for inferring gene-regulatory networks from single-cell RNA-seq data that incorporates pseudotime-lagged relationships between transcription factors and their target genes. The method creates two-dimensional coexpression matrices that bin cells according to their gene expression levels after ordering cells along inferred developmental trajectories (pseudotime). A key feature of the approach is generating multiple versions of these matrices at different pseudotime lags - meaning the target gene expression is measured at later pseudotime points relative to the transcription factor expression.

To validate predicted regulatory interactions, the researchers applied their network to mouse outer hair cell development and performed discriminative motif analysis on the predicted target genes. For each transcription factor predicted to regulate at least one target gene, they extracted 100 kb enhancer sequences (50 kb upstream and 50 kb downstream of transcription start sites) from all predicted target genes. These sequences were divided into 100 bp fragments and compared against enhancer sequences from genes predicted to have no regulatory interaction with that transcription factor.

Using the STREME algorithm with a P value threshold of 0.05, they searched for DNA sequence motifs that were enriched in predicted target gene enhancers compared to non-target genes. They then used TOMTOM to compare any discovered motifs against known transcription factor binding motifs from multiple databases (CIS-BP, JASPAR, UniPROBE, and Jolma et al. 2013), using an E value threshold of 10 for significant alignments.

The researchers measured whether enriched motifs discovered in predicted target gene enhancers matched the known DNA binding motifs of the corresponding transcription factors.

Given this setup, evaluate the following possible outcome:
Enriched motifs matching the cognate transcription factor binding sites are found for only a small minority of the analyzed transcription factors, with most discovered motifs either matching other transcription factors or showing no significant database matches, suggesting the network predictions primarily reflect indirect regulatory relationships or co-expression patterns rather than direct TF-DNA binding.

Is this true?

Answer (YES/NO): NO